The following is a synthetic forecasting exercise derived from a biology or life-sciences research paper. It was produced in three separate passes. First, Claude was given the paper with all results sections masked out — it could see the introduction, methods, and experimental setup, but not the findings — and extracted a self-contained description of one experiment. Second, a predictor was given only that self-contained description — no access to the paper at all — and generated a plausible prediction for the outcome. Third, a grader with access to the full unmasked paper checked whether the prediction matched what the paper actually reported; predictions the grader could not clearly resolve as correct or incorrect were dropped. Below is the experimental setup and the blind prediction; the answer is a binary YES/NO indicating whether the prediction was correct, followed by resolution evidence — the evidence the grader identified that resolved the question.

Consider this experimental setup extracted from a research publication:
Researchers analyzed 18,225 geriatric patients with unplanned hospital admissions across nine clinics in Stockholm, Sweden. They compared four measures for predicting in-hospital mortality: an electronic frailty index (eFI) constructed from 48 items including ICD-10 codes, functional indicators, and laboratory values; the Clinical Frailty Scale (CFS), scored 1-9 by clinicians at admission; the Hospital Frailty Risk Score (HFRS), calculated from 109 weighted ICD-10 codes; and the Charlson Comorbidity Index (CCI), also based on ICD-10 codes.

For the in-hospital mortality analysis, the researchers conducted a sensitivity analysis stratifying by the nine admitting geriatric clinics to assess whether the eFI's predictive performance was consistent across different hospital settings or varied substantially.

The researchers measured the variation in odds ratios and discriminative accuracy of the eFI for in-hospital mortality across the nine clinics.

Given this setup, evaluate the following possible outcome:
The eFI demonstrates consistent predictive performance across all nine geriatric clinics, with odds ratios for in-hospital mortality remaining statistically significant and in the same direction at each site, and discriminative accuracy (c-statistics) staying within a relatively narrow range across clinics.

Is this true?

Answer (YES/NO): YES